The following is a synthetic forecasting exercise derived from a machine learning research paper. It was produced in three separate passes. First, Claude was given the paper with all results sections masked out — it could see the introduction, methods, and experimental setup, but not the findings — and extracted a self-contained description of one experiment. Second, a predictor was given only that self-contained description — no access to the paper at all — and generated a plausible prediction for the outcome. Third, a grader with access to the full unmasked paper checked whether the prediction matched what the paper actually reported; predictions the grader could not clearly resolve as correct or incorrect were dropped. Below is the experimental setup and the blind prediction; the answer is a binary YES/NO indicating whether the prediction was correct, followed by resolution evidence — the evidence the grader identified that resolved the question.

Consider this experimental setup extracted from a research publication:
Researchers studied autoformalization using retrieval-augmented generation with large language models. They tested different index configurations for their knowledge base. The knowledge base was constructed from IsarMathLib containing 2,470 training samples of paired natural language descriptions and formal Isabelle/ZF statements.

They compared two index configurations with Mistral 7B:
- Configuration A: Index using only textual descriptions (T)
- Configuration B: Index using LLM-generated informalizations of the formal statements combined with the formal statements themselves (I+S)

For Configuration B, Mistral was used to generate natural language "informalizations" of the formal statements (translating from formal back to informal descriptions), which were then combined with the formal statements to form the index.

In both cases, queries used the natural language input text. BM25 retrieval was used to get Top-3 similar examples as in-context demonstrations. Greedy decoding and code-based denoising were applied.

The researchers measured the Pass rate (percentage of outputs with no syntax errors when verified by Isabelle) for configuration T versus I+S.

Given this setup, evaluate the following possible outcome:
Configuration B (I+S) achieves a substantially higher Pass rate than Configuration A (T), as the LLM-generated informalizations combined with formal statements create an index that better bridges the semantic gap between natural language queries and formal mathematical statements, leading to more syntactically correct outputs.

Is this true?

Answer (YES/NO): NO